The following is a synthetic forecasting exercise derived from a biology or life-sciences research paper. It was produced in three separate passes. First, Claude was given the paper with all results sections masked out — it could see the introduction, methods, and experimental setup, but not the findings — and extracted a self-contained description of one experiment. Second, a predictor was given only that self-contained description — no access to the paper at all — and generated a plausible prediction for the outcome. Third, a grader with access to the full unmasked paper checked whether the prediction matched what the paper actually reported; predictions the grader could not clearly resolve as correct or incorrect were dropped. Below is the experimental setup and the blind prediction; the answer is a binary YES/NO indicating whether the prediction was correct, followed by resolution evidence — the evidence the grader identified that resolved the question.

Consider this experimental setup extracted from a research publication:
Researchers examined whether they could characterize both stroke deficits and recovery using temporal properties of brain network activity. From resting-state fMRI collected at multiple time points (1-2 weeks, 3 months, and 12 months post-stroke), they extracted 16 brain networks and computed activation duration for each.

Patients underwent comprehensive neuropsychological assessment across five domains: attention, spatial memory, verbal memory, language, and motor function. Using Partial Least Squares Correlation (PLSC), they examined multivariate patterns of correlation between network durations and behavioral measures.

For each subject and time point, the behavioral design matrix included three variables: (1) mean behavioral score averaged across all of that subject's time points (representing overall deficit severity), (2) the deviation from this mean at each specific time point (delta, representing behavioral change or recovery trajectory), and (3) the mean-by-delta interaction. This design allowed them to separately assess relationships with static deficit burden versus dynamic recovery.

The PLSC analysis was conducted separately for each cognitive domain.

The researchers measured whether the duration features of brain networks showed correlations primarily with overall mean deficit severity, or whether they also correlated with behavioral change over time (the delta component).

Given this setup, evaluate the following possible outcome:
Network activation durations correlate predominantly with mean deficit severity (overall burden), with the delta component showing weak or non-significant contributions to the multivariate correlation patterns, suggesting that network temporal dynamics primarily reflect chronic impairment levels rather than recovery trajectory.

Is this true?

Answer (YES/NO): NO